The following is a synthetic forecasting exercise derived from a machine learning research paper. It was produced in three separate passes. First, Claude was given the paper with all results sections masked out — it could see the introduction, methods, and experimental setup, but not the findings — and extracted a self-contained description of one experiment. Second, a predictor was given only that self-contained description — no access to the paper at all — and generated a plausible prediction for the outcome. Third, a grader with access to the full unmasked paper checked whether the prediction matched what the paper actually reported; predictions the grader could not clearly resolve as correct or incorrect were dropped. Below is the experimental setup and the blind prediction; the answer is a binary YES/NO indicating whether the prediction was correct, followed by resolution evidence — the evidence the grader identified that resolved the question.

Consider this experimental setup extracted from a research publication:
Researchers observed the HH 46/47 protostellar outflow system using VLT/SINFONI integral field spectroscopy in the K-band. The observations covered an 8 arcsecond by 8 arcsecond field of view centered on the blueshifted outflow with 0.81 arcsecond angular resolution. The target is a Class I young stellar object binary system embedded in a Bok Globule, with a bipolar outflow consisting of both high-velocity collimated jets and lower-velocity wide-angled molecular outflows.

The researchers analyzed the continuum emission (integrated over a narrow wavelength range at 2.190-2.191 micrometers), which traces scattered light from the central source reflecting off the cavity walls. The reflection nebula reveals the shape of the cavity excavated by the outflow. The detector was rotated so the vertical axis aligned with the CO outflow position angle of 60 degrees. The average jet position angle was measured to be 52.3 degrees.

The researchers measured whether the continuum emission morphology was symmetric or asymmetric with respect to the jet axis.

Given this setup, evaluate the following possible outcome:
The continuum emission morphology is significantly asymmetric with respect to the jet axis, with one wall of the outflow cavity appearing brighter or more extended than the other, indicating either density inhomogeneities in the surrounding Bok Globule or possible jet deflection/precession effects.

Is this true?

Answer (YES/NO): YES